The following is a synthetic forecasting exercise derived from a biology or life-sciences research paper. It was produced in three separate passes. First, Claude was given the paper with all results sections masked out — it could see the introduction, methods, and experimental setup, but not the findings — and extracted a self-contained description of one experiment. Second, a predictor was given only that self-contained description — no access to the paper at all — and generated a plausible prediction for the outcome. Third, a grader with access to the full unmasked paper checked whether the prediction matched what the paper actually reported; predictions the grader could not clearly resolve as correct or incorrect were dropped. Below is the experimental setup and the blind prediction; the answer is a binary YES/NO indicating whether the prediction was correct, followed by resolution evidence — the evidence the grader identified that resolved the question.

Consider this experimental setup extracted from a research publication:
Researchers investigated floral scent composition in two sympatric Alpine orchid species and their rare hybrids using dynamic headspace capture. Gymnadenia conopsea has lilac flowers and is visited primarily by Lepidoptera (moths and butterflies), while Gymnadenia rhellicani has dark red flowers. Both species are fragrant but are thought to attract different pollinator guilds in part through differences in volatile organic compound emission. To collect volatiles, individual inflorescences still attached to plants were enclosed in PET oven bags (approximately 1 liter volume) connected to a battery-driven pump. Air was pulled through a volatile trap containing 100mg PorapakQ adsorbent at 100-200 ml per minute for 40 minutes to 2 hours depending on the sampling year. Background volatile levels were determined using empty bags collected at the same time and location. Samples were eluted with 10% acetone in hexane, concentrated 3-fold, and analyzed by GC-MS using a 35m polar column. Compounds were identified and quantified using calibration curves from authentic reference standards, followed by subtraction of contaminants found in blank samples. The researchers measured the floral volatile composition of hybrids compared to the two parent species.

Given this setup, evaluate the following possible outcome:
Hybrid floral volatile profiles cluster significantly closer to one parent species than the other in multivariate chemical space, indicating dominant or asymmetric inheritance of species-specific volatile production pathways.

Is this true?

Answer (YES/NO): NO